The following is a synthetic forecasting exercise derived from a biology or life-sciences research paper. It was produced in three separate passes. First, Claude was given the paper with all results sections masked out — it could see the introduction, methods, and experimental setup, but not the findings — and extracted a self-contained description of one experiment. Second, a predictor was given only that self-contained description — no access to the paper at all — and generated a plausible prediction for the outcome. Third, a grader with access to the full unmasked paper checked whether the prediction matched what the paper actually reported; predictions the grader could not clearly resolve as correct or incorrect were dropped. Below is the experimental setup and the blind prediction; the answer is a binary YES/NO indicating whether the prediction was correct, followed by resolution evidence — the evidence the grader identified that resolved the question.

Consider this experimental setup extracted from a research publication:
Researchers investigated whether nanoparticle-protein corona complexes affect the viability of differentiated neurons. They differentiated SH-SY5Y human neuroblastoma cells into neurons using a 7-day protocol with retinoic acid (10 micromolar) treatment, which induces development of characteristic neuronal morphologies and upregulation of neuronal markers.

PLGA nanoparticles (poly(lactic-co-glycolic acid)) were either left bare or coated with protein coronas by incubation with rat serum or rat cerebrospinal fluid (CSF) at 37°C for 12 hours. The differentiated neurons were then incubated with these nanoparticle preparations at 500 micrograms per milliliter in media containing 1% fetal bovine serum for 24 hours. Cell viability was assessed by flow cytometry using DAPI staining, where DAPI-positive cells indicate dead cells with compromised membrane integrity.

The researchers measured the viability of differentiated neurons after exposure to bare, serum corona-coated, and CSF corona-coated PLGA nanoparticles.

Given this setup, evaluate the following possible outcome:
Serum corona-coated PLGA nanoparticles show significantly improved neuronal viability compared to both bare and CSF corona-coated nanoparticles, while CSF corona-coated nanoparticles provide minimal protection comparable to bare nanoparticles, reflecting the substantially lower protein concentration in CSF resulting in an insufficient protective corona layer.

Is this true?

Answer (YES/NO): NO